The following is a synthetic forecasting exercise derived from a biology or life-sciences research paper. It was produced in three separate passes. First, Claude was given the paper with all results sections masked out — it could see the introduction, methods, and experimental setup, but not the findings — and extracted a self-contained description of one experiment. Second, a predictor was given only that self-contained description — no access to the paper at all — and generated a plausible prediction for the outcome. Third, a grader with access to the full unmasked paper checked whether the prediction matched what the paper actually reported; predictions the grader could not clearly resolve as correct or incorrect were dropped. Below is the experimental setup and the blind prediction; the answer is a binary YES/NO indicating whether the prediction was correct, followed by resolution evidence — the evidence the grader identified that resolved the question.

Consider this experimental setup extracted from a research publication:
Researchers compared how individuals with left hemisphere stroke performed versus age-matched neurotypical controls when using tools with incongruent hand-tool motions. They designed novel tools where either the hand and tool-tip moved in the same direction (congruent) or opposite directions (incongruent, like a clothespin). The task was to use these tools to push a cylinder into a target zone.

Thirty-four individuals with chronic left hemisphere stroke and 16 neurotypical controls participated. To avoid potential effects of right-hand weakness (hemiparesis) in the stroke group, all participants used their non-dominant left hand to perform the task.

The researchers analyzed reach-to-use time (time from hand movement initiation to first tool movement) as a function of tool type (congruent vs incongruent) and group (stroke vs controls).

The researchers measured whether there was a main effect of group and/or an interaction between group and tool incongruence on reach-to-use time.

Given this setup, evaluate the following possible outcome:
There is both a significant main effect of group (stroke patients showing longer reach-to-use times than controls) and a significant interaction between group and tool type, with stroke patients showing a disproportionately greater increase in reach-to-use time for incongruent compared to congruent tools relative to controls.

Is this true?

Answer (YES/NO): NO